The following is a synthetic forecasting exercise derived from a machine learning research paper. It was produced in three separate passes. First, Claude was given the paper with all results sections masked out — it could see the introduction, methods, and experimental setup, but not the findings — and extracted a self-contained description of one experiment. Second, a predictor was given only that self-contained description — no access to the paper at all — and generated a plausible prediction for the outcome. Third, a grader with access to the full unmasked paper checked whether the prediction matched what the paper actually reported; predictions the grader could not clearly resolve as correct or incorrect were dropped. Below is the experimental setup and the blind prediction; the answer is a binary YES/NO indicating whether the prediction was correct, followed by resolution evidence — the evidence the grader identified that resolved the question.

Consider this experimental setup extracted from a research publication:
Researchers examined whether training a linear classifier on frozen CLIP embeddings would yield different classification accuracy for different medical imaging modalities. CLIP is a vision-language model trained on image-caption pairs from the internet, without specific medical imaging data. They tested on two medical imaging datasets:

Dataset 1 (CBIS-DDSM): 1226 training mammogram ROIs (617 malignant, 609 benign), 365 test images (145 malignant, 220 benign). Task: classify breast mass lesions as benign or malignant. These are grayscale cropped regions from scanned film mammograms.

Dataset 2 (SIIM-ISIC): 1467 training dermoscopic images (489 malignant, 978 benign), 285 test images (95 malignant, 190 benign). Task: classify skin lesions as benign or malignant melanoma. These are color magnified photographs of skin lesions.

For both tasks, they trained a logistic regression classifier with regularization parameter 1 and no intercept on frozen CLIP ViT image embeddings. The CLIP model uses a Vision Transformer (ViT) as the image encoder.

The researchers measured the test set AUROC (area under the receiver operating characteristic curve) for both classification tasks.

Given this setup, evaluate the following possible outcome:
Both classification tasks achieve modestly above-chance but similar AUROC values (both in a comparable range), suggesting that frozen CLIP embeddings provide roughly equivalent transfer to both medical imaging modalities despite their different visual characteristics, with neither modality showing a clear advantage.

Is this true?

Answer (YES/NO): NO